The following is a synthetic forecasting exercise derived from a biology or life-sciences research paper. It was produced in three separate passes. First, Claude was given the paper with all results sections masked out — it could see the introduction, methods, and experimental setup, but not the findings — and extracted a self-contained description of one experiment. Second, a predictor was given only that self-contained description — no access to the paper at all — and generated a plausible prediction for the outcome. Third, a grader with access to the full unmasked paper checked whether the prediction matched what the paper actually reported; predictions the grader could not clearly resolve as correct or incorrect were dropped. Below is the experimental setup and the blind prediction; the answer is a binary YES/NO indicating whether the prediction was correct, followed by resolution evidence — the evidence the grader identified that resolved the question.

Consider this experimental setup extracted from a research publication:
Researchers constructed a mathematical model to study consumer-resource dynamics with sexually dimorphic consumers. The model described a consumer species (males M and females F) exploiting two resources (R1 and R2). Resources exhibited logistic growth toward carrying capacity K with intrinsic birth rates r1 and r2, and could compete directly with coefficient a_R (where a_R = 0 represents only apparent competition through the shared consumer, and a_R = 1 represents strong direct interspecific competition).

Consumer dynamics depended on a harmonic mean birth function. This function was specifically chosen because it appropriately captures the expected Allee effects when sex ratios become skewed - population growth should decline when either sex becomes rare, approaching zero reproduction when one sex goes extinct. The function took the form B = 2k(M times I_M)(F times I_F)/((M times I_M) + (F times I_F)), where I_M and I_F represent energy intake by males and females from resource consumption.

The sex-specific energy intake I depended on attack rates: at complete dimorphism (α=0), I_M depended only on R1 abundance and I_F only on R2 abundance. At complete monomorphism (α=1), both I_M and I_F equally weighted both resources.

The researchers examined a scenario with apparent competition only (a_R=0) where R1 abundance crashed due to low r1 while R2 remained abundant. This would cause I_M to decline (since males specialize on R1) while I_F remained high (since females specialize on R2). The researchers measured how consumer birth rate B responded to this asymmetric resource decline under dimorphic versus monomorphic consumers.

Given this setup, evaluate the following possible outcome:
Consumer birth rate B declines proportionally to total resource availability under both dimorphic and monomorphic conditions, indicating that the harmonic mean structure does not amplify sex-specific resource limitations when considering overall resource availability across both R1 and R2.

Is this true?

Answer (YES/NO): NO